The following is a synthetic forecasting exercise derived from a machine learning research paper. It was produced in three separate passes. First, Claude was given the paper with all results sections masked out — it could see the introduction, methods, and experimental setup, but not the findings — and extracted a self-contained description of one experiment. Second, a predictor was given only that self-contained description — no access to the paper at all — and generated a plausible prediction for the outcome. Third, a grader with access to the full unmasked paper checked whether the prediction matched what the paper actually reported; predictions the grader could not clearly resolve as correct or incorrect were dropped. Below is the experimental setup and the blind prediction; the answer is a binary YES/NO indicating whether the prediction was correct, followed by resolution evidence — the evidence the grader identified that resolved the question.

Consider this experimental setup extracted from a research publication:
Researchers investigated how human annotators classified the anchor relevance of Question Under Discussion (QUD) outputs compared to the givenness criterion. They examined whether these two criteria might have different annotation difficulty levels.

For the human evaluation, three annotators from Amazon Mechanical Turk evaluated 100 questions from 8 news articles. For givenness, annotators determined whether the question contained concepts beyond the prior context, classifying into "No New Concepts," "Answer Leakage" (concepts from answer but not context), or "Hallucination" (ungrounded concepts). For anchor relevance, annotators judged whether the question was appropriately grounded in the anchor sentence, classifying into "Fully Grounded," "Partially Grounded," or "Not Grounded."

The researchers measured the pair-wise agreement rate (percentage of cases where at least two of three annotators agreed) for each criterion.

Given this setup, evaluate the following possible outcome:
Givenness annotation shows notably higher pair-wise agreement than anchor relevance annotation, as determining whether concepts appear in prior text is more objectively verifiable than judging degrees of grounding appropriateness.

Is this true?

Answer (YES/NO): YES